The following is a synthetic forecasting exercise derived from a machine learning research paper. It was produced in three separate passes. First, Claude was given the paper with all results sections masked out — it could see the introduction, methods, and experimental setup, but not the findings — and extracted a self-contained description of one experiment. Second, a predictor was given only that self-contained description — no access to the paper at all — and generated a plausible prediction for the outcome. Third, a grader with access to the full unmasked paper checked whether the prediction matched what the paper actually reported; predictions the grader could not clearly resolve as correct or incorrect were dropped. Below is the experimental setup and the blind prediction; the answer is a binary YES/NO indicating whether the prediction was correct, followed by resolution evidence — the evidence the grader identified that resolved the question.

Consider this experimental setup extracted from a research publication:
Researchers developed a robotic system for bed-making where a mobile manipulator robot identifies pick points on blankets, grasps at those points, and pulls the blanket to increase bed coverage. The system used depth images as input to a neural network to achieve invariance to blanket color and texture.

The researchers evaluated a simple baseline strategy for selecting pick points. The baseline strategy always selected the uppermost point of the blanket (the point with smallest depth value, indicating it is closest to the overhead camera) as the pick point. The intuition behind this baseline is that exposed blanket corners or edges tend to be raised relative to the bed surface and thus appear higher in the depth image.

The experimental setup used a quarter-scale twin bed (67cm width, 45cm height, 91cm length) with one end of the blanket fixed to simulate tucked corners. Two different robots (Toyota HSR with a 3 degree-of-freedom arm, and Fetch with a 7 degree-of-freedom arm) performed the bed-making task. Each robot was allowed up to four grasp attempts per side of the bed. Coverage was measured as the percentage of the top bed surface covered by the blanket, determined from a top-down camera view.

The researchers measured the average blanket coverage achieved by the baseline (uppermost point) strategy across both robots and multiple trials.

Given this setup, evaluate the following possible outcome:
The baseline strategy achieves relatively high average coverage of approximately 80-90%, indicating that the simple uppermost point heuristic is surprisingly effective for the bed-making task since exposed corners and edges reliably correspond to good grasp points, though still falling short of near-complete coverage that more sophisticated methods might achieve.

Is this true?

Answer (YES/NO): YES